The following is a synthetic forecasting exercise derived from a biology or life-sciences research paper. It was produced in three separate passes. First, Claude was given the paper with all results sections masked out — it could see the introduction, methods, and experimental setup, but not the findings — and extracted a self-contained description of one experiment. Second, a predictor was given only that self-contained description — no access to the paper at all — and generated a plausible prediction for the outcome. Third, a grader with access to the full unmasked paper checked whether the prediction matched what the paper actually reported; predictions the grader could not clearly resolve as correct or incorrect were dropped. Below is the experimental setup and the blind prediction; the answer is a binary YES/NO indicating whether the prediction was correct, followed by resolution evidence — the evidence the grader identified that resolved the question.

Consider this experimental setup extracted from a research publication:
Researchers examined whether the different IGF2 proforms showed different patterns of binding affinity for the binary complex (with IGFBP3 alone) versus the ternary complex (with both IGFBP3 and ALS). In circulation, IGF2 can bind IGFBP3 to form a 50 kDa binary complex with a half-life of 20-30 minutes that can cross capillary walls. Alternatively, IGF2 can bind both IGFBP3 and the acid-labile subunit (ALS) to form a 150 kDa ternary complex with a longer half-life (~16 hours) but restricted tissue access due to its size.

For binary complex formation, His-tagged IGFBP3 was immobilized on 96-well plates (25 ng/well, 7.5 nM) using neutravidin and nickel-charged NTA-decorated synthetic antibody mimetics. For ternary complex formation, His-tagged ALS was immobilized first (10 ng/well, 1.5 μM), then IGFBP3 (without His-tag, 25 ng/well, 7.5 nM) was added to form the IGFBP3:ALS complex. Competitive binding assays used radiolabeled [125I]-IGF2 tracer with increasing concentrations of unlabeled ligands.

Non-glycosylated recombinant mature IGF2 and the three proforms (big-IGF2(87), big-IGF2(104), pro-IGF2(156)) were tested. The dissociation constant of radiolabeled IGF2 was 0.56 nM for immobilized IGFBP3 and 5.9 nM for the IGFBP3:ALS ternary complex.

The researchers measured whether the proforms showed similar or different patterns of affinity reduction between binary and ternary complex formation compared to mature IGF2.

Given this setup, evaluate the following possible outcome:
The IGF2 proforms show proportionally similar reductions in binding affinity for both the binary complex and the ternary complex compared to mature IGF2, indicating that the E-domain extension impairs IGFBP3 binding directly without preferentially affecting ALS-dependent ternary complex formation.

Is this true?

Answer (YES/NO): NO